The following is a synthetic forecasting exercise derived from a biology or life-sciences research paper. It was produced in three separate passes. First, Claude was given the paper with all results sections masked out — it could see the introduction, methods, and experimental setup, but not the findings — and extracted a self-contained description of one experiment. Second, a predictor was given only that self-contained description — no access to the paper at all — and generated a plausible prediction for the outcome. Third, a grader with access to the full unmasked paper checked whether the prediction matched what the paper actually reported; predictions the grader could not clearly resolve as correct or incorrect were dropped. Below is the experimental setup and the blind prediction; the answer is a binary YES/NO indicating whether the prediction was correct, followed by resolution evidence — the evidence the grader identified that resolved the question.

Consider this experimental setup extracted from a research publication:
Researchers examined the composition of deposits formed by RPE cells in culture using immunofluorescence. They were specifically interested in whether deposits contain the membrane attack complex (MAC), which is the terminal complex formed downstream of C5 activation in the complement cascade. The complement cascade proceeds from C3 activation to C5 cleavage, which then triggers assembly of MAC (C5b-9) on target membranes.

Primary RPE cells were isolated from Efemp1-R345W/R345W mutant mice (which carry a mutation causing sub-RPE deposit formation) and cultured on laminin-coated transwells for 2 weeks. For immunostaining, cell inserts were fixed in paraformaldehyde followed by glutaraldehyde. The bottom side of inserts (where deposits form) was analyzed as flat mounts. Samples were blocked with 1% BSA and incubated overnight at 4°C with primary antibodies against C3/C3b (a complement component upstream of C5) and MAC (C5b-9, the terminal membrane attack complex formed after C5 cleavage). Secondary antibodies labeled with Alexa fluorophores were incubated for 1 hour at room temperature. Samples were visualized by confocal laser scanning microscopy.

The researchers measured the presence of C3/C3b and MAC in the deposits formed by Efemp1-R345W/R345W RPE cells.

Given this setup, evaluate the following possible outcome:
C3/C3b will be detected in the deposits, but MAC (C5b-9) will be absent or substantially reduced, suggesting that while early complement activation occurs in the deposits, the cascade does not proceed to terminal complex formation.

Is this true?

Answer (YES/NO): NO